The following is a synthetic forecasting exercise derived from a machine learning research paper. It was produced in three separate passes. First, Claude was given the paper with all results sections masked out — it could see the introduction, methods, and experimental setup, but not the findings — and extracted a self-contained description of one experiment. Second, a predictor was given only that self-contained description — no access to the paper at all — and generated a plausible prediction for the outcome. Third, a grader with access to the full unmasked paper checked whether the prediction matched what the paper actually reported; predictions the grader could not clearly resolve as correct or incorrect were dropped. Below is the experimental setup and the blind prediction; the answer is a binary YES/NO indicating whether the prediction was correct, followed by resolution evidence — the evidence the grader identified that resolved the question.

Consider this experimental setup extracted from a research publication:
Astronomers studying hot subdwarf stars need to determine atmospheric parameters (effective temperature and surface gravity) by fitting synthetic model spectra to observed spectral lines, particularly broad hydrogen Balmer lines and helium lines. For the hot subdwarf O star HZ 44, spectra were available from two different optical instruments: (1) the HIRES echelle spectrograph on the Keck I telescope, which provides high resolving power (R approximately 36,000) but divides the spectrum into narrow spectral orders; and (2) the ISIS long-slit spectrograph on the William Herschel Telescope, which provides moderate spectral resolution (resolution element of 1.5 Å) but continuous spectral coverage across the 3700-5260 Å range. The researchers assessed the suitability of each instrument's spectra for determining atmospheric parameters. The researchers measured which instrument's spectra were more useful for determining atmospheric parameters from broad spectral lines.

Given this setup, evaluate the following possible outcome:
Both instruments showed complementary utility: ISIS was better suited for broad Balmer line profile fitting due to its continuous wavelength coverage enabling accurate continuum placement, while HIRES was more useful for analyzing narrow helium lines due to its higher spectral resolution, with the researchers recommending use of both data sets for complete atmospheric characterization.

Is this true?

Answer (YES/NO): NO